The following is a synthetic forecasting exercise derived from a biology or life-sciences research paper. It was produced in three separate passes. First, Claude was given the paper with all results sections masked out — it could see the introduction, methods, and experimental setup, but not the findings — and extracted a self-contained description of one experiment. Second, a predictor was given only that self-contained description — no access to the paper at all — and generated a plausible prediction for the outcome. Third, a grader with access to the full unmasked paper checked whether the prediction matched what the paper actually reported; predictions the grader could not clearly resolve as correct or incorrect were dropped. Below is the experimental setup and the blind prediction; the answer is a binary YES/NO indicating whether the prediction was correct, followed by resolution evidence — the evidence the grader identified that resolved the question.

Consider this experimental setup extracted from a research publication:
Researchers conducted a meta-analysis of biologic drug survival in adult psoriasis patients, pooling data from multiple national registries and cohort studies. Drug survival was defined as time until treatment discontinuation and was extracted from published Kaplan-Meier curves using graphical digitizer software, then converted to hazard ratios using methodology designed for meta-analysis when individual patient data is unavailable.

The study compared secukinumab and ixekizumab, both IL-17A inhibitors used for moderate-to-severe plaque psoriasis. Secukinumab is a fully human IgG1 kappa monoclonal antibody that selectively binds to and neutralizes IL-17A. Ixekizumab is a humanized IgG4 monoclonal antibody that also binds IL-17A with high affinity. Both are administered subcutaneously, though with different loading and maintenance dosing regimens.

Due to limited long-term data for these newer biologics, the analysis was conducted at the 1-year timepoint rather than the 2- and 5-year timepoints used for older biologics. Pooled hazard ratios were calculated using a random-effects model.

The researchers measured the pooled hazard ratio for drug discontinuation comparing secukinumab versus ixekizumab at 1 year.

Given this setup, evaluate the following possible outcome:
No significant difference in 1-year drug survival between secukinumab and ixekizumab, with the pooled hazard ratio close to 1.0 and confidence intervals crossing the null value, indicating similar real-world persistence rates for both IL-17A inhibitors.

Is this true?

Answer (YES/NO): NO